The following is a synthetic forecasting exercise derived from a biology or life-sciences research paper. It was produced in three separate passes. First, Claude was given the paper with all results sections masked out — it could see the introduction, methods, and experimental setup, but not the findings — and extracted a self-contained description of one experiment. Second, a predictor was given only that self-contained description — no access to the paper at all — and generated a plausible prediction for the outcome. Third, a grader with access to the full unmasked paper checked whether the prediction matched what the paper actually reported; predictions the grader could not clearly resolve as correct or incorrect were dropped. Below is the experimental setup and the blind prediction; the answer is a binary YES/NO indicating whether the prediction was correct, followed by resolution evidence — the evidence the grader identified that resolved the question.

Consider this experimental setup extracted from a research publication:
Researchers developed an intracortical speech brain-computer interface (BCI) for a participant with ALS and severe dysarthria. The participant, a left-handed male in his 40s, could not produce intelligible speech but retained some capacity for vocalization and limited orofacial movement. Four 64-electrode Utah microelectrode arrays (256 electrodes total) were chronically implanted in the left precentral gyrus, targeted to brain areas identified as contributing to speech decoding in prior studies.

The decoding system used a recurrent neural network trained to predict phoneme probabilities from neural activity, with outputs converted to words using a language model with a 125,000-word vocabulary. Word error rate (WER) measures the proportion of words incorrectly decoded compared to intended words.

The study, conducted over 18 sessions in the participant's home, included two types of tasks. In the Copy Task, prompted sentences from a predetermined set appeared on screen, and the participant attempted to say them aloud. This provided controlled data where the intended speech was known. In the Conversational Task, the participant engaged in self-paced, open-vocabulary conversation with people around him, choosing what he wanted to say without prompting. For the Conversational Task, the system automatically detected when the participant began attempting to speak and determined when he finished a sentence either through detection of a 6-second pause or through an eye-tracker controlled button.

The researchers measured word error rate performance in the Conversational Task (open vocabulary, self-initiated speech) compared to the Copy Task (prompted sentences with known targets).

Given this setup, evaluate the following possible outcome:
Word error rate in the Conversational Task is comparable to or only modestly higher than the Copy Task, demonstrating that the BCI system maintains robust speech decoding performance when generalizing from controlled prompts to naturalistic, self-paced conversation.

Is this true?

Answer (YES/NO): YES